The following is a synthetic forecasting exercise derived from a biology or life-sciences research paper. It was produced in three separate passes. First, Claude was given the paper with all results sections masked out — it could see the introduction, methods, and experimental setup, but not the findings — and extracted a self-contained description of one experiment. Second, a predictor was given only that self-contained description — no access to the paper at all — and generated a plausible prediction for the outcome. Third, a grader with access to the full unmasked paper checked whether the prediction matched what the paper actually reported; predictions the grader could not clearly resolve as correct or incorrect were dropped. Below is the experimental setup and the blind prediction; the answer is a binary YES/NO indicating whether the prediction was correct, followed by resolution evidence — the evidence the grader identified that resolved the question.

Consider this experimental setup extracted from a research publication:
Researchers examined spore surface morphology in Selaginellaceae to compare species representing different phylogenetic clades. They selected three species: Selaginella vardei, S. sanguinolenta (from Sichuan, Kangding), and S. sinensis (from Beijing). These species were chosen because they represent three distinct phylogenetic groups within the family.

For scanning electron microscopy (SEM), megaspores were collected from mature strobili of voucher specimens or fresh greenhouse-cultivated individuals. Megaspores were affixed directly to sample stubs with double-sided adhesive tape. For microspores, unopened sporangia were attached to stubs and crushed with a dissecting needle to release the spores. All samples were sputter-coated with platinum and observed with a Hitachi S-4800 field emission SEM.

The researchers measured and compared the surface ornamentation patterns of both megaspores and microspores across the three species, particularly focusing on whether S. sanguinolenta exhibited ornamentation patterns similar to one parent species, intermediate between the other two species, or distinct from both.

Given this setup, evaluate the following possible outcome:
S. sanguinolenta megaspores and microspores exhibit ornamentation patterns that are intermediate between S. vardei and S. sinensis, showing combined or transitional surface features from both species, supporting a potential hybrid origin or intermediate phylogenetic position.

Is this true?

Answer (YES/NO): YES